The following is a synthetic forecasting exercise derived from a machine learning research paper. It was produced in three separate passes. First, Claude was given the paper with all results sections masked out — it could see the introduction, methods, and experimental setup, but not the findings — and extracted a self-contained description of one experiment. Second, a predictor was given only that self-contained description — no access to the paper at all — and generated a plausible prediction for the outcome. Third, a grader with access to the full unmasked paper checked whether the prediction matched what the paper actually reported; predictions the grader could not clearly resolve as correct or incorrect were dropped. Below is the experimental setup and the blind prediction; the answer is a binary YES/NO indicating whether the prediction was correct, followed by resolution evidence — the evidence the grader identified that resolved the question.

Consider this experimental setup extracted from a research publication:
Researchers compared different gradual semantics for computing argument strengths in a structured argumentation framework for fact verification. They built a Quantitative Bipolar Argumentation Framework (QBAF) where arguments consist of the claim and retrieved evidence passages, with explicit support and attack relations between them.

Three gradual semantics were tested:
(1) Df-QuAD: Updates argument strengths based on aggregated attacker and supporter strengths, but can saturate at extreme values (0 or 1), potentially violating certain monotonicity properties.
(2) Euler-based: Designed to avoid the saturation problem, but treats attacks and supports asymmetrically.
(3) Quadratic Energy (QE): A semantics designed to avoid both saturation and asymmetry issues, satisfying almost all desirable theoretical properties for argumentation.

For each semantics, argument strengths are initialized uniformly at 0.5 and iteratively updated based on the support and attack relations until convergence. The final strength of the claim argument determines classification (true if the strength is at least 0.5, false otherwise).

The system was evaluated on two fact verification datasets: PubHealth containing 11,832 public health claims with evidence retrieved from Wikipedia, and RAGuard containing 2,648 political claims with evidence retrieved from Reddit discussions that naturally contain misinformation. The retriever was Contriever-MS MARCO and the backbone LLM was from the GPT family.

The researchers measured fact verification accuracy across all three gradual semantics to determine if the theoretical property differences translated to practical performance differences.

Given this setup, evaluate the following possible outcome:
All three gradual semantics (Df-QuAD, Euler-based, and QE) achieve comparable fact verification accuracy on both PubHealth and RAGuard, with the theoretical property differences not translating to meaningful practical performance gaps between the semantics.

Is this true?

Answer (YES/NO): YES